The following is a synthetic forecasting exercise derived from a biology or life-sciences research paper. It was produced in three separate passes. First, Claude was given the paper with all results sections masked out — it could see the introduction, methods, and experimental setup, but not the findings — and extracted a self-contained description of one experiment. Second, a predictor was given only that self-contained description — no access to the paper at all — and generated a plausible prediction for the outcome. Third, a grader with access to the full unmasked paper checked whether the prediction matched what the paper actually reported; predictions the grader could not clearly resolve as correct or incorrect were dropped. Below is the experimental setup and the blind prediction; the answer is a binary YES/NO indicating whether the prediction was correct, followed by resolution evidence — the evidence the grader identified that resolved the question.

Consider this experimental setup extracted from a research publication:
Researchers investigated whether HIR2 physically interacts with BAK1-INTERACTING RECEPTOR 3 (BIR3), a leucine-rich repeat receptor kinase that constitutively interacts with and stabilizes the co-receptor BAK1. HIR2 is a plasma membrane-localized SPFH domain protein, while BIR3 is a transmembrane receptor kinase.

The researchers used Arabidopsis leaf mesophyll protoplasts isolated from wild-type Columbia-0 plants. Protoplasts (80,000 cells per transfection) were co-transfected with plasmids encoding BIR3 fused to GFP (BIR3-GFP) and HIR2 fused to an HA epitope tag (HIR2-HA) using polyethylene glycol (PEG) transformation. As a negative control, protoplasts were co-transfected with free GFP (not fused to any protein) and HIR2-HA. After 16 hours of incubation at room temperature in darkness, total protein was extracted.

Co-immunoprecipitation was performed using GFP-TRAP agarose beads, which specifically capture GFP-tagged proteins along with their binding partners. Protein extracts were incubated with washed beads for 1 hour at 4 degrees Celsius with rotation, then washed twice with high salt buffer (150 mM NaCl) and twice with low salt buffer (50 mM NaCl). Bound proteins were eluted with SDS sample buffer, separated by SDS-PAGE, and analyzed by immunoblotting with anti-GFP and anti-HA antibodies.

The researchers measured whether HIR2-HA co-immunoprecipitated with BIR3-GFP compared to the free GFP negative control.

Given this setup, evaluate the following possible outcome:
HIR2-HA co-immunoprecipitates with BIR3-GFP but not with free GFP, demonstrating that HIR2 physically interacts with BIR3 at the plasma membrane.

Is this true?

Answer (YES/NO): YES